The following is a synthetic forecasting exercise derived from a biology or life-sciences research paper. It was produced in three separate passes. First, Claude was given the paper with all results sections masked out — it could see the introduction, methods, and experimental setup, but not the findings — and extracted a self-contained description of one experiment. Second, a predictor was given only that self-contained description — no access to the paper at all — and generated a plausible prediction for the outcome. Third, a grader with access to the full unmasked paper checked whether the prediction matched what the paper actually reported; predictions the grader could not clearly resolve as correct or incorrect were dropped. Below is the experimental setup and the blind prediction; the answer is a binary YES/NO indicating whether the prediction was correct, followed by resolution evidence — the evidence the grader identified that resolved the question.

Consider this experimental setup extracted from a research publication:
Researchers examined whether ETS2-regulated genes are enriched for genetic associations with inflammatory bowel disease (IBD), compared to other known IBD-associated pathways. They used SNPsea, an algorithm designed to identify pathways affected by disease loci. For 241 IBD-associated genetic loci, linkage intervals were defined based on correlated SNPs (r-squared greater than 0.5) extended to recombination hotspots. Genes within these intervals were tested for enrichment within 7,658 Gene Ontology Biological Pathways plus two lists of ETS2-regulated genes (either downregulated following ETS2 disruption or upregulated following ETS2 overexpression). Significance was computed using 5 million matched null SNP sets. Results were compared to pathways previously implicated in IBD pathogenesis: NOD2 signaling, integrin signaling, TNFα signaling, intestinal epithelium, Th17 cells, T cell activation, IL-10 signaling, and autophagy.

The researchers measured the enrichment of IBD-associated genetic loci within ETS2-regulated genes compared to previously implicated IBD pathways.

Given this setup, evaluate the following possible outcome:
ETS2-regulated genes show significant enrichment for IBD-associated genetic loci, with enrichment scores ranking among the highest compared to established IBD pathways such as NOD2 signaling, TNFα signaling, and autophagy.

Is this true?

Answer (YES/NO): YES